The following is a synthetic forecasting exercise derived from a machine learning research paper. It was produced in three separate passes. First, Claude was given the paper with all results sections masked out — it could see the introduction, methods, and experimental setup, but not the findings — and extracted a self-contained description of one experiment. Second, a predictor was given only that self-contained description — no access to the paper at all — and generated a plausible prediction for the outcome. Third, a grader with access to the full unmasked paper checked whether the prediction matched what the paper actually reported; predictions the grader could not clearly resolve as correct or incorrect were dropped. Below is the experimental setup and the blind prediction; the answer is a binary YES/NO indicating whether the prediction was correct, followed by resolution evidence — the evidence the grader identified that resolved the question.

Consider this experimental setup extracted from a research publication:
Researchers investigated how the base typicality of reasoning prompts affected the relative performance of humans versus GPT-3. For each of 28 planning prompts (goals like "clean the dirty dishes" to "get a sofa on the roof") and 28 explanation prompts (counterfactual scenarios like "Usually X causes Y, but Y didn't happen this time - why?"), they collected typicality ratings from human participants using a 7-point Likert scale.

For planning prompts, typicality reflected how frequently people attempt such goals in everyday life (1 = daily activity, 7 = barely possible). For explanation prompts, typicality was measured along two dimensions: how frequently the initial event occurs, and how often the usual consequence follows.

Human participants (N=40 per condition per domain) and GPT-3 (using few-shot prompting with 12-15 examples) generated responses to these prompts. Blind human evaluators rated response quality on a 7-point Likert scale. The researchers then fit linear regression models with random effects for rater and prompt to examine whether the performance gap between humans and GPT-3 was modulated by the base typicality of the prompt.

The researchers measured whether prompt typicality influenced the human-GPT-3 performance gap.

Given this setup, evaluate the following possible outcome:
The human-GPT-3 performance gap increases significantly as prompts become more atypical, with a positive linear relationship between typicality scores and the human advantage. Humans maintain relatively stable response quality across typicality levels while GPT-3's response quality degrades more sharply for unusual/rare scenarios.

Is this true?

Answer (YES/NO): NO